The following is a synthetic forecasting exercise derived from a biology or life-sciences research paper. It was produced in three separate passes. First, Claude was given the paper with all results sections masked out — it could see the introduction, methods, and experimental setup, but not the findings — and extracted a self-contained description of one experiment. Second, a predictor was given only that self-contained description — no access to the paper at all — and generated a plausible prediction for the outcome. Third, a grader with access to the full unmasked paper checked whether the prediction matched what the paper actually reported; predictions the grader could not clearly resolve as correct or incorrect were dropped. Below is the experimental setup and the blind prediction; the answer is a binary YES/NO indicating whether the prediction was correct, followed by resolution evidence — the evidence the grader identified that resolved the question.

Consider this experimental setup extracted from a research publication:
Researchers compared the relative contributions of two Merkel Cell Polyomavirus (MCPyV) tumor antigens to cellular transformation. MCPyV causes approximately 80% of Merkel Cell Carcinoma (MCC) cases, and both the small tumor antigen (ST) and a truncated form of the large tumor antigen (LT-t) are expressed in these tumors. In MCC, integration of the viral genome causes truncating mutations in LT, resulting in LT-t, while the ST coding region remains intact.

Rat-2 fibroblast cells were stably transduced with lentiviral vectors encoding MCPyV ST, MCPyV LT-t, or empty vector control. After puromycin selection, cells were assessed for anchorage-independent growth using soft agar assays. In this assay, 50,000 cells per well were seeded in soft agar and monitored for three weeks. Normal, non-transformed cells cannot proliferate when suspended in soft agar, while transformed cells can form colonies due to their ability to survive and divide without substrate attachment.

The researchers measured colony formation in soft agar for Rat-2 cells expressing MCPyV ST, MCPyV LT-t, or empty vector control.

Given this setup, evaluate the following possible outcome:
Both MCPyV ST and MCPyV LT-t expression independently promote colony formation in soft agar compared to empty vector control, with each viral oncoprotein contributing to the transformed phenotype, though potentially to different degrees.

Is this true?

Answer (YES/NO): NO